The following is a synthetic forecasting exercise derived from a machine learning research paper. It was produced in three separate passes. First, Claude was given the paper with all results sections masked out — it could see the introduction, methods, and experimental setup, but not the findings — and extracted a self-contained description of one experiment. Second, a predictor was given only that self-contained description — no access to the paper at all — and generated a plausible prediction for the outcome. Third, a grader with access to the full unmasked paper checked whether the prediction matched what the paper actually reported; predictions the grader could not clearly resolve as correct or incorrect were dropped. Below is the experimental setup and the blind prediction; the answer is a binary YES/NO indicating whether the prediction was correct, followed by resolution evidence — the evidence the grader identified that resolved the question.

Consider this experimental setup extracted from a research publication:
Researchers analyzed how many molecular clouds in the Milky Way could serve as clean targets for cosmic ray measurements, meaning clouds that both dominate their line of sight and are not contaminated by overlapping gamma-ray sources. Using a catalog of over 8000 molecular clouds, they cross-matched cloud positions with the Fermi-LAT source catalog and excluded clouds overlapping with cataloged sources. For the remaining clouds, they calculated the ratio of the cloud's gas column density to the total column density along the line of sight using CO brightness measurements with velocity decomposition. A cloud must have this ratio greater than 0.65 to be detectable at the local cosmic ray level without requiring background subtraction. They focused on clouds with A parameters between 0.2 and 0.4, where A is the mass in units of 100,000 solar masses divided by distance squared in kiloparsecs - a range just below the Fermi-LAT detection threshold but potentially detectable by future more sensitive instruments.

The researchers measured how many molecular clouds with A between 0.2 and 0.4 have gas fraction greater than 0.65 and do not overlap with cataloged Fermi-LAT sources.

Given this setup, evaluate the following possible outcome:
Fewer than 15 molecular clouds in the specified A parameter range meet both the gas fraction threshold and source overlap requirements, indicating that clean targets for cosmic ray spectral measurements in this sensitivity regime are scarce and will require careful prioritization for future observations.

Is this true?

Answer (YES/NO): NO